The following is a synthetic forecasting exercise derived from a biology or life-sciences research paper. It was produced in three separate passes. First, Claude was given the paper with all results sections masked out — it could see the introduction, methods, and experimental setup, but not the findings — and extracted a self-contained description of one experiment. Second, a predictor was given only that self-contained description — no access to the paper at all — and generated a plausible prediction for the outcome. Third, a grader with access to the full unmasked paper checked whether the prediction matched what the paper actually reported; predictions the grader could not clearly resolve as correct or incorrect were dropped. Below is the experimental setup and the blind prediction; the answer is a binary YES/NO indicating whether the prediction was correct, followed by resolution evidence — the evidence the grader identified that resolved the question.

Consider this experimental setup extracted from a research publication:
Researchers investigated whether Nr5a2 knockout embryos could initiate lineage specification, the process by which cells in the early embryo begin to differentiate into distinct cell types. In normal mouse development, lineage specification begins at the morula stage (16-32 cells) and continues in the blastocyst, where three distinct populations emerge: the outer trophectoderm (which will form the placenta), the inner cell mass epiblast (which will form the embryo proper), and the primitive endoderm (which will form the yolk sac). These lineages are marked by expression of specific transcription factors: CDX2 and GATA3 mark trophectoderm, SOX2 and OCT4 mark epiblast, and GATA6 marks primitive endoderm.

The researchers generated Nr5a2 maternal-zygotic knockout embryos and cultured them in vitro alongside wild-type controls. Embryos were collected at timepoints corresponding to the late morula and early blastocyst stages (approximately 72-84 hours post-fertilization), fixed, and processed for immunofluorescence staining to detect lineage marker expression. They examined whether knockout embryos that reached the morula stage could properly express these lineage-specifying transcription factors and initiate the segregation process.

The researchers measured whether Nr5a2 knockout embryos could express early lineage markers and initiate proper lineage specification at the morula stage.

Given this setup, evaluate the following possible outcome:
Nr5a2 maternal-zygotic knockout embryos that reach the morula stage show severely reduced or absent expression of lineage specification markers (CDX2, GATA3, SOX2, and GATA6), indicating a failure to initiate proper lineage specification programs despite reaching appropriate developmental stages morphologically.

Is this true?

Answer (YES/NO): NO